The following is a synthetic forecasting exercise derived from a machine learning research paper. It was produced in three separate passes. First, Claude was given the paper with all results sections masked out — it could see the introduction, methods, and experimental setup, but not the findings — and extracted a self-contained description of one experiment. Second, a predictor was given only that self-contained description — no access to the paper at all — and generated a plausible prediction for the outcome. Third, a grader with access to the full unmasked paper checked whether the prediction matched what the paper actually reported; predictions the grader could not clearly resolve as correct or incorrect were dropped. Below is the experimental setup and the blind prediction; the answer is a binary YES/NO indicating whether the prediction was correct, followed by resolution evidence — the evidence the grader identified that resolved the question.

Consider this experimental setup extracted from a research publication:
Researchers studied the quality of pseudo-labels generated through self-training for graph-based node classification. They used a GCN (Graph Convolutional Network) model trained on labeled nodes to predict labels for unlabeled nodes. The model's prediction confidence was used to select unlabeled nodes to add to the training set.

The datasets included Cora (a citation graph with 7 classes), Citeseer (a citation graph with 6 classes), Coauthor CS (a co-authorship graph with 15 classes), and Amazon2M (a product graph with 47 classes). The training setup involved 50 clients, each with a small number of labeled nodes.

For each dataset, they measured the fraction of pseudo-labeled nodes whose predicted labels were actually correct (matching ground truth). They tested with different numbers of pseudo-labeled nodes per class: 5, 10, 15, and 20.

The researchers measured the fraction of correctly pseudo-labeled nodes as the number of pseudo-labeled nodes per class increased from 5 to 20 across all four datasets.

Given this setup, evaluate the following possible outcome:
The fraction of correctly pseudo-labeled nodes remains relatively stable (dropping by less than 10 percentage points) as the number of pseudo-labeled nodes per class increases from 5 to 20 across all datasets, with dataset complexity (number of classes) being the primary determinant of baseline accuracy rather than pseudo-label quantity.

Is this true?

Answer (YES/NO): NO